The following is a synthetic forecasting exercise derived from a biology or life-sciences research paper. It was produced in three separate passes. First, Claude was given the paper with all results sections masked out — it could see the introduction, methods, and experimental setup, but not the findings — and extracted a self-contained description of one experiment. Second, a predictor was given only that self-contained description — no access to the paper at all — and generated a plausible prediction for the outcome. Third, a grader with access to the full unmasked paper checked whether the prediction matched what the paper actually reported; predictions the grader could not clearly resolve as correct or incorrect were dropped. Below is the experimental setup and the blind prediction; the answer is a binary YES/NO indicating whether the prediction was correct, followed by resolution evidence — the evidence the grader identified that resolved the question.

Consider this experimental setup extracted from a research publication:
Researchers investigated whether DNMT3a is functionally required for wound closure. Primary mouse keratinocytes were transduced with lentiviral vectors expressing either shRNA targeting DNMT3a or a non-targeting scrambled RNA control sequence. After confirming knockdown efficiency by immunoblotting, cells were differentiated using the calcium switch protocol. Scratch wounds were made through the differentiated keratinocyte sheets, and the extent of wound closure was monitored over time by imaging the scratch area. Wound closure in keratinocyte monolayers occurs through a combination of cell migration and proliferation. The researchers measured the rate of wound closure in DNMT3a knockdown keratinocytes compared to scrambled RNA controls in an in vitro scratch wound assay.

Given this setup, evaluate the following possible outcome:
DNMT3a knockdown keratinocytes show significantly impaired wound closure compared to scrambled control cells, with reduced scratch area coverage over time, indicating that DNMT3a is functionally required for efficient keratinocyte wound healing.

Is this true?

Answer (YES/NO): YES